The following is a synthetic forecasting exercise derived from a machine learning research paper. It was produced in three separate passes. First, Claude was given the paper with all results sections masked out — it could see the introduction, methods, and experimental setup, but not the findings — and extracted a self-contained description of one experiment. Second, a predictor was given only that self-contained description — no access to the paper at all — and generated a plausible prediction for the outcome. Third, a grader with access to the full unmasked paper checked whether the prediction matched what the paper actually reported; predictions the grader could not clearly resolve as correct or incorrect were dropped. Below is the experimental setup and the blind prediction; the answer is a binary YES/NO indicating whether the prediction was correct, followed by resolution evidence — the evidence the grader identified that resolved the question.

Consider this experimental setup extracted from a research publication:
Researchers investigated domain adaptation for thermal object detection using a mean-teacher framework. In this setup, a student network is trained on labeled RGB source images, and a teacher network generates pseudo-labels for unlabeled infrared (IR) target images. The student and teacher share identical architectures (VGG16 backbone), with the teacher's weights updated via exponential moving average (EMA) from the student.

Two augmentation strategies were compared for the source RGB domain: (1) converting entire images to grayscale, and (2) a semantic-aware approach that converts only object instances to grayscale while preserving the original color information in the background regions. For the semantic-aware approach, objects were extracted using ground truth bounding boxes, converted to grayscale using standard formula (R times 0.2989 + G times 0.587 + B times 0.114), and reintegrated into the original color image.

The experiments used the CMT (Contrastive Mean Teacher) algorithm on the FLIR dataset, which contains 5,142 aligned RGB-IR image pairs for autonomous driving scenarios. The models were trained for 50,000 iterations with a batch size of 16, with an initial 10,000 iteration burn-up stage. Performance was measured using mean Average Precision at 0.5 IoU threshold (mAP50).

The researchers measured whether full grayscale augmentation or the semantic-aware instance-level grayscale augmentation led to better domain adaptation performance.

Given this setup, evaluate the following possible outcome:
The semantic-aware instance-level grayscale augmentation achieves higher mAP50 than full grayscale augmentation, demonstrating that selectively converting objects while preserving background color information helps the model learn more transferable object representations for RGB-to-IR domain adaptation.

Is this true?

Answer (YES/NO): YES